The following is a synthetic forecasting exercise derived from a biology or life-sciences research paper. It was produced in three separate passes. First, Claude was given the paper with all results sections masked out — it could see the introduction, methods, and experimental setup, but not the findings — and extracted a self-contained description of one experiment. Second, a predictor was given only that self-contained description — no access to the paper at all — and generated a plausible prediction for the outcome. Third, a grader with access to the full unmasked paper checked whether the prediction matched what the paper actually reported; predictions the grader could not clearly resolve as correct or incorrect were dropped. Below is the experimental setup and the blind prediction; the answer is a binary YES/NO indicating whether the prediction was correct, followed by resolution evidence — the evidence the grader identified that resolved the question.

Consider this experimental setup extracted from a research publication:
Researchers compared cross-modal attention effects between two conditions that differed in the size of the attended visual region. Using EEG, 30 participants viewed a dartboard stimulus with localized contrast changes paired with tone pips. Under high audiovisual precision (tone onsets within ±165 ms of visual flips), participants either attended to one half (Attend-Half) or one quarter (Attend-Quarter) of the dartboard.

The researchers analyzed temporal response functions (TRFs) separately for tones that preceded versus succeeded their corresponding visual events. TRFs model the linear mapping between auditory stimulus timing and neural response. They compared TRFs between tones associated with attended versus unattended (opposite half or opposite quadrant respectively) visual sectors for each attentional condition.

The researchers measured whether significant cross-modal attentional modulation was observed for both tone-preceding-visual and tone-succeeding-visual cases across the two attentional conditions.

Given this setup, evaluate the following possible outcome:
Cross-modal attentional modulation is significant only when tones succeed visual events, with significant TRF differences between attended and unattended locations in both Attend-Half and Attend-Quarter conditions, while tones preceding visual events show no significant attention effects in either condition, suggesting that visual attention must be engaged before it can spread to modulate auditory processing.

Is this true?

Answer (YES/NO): NO